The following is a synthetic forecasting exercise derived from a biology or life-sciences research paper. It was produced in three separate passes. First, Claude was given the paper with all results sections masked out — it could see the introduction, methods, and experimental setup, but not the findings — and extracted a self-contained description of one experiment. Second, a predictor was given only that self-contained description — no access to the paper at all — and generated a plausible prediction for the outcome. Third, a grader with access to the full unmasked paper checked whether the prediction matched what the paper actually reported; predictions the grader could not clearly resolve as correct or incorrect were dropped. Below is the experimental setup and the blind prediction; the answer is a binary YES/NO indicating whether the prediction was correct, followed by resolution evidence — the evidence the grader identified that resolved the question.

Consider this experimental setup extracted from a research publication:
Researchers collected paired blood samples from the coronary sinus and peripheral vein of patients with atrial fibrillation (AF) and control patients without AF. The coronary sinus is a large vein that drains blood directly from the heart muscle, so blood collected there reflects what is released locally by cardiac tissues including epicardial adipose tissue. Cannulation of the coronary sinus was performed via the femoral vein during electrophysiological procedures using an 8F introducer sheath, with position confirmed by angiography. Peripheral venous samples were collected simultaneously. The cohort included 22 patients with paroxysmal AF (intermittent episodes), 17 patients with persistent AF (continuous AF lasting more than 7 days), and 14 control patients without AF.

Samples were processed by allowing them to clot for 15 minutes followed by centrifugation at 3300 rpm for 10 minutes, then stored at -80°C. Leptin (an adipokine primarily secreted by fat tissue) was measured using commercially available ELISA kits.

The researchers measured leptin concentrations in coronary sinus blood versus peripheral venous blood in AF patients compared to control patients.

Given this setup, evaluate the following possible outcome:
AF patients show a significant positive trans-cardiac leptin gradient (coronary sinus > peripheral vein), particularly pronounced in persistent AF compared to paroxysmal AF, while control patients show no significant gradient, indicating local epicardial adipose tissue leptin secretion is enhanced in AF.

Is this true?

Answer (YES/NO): NO